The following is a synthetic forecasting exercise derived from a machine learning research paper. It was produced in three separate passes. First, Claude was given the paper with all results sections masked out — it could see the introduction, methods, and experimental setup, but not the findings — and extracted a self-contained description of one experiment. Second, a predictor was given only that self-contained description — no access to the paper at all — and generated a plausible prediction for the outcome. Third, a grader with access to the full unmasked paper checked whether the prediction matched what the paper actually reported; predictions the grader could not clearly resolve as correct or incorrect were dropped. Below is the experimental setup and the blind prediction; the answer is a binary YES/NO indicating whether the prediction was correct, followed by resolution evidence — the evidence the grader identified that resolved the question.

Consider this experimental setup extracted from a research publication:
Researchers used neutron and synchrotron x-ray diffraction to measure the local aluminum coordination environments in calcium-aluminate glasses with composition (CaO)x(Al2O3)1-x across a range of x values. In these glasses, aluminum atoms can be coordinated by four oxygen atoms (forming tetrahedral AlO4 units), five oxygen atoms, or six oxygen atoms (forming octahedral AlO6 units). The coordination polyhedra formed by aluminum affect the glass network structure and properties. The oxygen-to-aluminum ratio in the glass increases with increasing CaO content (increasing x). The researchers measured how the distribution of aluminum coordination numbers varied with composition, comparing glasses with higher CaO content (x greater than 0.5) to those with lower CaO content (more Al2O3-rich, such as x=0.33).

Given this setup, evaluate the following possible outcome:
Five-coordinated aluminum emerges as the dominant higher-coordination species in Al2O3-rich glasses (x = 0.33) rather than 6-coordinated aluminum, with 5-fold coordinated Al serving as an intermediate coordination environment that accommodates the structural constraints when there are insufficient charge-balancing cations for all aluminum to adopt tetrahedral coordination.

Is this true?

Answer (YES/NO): YES